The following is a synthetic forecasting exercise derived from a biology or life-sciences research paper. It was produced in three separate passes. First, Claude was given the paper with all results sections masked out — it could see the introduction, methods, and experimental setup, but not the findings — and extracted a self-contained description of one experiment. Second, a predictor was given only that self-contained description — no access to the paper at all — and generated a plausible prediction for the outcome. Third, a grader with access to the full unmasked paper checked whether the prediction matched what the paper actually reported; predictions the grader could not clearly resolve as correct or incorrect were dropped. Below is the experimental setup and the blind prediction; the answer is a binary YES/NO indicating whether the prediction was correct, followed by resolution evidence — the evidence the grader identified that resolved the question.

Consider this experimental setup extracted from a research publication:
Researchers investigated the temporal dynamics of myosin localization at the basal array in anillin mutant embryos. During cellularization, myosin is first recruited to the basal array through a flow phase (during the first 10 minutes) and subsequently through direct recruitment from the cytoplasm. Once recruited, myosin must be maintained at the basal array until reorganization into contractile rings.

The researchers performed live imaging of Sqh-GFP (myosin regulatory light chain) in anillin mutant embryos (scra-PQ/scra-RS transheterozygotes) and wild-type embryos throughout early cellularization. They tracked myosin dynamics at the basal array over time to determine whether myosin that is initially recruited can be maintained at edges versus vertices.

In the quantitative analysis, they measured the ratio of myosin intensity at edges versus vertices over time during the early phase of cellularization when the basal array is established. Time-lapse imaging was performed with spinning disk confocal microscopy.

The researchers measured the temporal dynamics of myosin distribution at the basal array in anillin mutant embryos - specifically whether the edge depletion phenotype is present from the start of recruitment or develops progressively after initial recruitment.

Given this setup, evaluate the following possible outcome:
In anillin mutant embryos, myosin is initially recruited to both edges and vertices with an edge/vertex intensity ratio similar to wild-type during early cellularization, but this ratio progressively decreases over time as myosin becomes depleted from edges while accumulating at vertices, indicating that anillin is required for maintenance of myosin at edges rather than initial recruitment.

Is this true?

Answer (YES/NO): YES